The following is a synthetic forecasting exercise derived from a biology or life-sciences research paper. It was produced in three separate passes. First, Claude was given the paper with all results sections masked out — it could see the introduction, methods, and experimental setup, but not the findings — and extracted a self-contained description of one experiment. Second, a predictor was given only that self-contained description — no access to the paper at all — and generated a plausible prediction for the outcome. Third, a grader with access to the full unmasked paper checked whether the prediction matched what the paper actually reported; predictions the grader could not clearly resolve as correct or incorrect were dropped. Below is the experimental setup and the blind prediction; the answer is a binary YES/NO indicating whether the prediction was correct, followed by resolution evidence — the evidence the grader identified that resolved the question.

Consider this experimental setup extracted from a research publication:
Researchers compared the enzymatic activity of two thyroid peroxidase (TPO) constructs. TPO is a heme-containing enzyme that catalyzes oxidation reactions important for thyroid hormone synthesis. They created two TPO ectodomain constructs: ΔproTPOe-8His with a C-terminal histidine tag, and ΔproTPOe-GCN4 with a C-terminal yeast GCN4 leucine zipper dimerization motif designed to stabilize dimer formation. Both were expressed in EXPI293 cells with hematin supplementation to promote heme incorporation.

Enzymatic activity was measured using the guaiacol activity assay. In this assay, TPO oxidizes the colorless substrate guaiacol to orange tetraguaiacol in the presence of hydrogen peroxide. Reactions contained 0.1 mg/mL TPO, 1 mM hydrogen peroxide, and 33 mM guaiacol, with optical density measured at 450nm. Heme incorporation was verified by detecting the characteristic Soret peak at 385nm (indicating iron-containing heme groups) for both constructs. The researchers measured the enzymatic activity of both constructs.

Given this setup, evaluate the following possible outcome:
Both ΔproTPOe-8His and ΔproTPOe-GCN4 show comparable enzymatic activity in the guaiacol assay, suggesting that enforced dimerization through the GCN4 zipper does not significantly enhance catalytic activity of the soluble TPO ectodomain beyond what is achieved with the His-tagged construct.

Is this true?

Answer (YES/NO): NO